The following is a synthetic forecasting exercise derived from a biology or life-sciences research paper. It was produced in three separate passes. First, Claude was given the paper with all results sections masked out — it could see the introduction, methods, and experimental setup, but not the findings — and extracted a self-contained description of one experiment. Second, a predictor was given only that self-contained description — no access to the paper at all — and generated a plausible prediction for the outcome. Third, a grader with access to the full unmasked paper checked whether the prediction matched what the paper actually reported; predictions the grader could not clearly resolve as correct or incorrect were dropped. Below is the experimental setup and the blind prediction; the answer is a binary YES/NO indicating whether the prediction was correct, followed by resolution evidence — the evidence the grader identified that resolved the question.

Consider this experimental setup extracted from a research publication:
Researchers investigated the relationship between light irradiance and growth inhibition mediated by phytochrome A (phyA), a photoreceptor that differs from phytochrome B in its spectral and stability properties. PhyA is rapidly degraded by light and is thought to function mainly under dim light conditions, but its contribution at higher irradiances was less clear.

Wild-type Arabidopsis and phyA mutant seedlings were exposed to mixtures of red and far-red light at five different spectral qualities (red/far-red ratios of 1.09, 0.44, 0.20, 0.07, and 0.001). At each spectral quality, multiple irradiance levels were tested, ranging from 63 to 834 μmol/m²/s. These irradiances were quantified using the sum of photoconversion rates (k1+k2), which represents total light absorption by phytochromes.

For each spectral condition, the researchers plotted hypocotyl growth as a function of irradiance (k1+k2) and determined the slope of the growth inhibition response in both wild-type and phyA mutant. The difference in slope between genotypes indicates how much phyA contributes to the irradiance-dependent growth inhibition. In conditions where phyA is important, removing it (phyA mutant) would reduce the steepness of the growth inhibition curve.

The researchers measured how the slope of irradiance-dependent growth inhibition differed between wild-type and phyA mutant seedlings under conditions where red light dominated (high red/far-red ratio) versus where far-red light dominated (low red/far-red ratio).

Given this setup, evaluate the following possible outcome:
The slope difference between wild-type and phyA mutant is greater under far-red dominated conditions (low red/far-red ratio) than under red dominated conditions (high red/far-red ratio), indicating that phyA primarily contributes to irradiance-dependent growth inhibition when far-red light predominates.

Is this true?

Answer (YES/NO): YES